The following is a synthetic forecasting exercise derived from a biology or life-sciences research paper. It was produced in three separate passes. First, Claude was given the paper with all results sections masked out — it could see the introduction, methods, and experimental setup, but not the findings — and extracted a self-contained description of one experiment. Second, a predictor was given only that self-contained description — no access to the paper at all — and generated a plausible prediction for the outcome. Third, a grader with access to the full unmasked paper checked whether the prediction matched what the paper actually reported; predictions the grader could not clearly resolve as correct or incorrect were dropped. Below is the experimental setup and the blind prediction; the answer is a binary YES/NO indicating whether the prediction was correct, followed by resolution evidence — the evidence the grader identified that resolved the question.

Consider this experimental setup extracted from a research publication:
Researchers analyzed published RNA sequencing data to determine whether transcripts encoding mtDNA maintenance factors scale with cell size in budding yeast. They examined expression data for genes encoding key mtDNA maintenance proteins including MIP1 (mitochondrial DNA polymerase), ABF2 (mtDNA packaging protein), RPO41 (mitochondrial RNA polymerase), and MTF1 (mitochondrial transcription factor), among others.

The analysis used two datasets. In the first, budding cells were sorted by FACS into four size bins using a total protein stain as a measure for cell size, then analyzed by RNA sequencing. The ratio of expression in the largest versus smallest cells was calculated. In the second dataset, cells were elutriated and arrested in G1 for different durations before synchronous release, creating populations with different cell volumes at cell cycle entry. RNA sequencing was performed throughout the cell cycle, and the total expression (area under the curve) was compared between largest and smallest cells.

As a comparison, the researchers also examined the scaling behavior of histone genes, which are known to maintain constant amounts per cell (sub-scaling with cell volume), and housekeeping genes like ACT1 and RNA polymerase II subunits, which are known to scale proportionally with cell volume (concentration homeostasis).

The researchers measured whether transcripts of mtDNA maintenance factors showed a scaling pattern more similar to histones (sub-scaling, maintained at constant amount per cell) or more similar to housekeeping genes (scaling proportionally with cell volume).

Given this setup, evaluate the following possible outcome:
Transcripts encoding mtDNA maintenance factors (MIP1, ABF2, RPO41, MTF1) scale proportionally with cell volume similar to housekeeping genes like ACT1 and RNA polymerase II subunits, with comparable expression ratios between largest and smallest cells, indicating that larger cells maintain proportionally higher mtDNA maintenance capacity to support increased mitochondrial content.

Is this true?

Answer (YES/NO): YES